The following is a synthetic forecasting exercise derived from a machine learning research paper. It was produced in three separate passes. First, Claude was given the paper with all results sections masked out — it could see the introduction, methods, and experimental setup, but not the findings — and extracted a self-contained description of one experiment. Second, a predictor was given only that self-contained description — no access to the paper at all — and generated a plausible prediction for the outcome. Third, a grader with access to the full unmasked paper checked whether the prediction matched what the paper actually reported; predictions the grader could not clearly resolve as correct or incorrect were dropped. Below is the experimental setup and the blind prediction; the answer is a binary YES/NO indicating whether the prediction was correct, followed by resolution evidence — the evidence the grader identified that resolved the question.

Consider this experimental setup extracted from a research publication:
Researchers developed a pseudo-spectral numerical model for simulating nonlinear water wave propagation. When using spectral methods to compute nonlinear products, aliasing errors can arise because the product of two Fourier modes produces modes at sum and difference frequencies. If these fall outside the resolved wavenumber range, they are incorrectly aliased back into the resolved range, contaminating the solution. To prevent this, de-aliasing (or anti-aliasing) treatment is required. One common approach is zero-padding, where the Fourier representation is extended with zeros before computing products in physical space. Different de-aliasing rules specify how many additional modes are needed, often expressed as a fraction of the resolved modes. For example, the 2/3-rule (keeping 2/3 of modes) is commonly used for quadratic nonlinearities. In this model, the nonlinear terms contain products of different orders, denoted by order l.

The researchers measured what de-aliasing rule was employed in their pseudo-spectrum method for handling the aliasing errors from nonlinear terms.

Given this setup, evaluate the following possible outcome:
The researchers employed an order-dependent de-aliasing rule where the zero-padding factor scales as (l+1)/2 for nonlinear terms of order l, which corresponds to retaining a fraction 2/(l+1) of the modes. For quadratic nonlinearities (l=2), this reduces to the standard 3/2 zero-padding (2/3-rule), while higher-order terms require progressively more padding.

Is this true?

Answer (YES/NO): YES